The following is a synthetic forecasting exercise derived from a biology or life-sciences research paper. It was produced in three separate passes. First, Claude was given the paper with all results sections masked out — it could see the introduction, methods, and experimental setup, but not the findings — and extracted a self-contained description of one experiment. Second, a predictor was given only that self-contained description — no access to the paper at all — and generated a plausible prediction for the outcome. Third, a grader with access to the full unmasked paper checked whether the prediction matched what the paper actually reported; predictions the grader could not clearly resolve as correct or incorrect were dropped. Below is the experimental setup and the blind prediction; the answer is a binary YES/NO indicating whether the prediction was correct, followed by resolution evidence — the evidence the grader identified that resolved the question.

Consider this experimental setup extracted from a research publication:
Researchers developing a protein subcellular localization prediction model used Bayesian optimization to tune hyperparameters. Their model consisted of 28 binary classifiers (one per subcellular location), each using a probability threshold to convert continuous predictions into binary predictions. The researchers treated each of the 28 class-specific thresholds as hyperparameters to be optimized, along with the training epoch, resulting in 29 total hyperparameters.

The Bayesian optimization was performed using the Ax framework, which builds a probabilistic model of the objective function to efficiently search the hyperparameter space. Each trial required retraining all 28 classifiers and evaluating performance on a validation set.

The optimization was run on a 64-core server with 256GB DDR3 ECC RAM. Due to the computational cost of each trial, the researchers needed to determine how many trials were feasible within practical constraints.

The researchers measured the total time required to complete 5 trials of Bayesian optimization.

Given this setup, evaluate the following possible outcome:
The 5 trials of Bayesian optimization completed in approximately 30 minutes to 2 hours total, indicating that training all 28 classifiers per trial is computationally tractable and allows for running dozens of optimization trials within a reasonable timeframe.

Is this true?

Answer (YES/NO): NO